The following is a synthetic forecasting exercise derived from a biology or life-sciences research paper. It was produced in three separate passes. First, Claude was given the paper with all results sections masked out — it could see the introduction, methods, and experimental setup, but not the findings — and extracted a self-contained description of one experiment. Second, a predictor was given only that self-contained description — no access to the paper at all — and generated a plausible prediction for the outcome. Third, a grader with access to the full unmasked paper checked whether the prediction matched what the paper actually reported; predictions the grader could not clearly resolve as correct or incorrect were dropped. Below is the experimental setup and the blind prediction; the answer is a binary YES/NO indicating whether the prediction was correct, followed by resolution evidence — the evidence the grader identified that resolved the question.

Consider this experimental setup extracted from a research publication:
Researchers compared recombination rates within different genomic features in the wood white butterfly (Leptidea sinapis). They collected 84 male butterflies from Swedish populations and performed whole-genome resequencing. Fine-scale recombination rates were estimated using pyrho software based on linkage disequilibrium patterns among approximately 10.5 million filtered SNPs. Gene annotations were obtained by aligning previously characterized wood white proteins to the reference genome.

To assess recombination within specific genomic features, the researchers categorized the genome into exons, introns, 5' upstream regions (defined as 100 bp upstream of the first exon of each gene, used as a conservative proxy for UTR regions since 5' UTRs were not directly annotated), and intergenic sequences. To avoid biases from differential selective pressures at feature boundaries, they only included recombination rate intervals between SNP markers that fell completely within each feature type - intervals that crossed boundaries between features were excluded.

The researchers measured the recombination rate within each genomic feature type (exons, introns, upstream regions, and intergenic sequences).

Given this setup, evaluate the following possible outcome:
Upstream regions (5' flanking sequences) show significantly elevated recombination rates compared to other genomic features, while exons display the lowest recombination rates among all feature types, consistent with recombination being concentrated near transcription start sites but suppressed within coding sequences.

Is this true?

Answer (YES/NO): NO